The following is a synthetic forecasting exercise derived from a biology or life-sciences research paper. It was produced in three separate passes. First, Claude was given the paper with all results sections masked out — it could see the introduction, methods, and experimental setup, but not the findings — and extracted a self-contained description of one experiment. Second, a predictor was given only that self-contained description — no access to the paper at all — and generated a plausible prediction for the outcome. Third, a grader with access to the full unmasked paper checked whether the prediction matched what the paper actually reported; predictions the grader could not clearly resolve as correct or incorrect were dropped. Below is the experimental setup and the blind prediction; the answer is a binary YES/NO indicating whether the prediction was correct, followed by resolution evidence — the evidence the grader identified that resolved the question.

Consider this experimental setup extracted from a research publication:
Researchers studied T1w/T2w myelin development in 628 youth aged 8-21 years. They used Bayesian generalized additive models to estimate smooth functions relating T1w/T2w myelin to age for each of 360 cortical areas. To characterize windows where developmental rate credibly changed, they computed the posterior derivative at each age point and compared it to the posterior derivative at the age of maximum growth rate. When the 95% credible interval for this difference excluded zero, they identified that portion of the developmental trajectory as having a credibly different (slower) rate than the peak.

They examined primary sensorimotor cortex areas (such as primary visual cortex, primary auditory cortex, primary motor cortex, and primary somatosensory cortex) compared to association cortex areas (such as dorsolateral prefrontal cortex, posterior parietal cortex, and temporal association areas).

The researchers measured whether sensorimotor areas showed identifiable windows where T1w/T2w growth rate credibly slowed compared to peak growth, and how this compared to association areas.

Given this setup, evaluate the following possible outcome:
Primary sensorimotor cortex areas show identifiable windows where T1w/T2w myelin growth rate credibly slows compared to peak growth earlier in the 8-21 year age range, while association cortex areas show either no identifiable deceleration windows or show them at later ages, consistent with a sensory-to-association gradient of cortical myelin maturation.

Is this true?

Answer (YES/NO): NO